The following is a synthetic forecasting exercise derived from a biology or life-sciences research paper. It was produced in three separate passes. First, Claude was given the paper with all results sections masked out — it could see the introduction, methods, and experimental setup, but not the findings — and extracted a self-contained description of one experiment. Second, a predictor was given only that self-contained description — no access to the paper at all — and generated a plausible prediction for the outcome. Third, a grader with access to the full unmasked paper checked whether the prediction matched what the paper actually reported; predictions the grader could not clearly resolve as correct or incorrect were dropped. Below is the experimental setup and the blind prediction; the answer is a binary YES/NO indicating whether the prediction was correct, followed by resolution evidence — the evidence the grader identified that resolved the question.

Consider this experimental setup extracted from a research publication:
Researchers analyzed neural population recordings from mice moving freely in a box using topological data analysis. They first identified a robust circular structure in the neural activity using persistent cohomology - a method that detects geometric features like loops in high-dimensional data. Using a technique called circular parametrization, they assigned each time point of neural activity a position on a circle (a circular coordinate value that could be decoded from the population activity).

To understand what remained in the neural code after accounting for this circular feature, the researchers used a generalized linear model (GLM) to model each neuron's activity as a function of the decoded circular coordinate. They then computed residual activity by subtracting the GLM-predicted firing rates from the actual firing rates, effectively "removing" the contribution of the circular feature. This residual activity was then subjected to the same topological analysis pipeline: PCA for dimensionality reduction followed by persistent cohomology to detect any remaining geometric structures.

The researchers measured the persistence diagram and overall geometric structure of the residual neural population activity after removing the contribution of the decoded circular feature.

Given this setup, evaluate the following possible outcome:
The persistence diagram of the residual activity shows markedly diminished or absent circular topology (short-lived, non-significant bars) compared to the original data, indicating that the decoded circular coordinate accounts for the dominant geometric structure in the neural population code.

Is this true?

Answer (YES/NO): YES